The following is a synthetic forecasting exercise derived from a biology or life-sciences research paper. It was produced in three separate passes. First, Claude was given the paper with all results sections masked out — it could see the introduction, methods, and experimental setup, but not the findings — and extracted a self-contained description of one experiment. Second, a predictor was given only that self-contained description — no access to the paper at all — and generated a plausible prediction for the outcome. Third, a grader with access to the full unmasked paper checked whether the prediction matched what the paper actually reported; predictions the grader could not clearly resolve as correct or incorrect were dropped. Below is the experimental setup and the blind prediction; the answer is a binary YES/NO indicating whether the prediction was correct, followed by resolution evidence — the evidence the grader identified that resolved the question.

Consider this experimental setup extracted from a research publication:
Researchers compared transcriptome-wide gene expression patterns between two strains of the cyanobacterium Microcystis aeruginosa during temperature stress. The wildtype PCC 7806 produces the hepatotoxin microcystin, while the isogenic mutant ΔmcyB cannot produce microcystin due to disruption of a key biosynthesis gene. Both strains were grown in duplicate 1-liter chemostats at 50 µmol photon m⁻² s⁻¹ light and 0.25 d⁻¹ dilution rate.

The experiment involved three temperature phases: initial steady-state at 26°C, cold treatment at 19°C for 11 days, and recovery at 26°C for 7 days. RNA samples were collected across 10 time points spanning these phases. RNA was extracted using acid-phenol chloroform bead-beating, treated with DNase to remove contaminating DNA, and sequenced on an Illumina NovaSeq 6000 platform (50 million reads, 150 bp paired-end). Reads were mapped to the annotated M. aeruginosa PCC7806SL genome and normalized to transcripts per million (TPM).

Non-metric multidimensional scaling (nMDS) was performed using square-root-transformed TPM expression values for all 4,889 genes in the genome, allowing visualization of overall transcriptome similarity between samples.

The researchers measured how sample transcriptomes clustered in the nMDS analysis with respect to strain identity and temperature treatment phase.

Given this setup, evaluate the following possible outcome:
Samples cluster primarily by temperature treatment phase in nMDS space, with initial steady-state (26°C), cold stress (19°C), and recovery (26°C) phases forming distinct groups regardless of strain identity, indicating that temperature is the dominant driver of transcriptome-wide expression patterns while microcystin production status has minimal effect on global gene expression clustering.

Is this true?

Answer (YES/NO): NO